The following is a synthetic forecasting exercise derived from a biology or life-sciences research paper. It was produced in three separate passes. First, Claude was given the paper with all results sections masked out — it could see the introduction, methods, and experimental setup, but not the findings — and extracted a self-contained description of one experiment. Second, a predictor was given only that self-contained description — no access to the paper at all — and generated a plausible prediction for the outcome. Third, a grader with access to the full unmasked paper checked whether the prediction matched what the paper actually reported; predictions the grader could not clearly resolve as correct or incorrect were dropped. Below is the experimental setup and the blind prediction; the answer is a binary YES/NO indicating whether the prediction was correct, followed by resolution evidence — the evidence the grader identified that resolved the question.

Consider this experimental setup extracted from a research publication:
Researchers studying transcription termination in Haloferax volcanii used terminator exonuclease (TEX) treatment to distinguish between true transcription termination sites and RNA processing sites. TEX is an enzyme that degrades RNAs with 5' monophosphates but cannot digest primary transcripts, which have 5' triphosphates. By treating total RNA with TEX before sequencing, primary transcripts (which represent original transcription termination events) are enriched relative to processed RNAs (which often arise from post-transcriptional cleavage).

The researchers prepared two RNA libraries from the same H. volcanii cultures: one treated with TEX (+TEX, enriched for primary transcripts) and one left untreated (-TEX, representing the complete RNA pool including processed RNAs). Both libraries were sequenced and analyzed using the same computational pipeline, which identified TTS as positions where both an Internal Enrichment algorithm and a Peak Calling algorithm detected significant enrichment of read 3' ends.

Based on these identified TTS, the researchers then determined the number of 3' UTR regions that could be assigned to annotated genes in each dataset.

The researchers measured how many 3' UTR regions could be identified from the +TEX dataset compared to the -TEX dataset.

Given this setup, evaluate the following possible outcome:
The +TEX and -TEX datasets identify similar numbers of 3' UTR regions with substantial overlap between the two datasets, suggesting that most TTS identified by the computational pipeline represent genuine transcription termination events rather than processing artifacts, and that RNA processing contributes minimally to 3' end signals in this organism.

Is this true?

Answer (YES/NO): NO